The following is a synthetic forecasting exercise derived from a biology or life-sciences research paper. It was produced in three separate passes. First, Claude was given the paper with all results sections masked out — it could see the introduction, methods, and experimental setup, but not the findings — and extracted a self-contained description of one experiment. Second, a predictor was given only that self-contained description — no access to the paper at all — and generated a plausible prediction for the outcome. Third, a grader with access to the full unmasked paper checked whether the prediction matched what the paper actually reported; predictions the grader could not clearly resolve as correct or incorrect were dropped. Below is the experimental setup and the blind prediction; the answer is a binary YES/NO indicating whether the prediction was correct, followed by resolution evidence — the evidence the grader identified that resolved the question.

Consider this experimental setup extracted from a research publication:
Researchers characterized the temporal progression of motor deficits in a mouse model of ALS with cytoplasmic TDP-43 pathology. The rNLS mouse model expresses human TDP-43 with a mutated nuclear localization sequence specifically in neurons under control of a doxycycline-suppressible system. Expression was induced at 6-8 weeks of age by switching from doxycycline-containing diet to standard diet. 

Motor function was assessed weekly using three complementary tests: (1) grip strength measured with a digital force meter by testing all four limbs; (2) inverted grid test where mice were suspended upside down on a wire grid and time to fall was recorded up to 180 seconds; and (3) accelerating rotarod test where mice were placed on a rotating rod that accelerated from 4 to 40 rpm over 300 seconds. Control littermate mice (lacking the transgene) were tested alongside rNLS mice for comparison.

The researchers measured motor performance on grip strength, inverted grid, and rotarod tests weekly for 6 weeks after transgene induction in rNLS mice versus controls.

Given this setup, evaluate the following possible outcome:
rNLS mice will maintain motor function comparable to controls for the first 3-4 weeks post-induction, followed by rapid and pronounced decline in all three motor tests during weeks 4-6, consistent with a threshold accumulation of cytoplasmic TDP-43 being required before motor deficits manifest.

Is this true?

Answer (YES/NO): NO